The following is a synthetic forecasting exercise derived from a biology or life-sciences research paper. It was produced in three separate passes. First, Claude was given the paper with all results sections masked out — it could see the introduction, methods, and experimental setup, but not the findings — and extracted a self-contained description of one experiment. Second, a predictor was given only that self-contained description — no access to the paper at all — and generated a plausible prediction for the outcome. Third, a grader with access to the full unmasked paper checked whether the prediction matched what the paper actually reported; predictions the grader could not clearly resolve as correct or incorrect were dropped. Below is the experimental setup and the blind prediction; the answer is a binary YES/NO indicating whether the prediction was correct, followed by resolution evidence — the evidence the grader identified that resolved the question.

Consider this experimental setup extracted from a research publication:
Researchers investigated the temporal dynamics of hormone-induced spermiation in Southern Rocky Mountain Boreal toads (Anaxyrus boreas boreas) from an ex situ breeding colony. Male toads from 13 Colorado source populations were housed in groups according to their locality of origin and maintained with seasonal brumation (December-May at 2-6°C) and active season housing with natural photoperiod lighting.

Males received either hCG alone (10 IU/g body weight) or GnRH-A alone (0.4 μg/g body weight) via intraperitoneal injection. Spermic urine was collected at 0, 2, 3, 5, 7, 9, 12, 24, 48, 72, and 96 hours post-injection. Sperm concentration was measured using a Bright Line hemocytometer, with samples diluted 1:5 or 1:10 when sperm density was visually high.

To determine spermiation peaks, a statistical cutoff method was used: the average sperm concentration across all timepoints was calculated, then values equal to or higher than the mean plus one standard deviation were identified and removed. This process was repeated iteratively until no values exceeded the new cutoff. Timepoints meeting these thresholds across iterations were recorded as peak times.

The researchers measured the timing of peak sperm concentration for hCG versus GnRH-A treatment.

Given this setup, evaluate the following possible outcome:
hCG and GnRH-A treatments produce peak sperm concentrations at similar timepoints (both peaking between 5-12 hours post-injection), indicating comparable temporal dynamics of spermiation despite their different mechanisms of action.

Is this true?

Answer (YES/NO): NO